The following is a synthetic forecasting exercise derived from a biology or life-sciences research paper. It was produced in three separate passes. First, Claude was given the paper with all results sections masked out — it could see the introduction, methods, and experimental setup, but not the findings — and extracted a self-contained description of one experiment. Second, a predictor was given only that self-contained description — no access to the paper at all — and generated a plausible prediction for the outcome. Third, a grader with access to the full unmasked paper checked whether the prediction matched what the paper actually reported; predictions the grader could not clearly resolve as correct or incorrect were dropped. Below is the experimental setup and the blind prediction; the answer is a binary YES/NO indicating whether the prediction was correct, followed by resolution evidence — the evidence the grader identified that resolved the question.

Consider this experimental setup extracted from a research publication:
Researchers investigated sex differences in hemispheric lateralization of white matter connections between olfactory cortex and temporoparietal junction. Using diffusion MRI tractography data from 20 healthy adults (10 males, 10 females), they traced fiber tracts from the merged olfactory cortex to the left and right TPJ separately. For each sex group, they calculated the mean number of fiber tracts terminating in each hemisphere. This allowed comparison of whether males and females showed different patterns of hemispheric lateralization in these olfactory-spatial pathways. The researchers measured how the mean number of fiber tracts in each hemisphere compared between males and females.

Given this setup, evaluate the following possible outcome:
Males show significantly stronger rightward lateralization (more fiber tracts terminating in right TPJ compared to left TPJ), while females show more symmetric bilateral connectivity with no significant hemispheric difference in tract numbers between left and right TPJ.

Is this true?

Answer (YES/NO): NO